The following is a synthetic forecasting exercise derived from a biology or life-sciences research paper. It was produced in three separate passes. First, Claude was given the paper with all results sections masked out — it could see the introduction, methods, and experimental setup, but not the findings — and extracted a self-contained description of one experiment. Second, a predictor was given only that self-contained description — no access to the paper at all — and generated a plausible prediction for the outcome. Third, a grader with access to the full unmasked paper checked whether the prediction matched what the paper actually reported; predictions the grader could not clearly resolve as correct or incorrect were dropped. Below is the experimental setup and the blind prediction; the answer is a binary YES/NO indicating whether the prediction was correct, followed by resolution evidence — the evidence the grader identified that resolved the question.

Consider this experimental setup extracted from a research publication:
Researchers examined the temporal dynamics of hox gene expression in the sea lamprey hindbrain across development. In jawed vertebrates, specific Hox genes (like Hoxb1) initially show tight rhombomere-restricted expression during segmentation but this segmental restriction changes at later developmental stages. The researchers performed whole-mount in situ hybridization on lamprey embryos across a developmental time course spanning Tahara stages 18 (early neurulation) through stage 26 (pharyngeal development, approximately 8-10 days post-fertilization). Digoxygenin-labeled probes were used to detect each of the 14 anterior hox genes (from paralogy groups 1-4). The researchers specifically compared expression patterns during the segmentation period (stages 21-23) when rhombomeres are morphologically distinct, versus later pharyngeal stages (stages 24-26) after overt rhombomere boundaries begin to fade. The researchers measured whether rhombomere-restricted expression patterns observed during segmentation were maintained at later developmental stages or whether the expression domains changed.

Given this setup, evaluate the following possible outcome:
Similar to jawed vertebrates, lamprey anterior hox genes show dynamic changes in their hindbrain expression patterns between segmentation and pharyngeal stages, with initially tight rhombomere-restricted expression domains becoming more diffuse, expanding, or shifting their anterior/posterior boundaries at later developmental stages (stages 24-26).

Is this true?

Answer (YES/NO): NO